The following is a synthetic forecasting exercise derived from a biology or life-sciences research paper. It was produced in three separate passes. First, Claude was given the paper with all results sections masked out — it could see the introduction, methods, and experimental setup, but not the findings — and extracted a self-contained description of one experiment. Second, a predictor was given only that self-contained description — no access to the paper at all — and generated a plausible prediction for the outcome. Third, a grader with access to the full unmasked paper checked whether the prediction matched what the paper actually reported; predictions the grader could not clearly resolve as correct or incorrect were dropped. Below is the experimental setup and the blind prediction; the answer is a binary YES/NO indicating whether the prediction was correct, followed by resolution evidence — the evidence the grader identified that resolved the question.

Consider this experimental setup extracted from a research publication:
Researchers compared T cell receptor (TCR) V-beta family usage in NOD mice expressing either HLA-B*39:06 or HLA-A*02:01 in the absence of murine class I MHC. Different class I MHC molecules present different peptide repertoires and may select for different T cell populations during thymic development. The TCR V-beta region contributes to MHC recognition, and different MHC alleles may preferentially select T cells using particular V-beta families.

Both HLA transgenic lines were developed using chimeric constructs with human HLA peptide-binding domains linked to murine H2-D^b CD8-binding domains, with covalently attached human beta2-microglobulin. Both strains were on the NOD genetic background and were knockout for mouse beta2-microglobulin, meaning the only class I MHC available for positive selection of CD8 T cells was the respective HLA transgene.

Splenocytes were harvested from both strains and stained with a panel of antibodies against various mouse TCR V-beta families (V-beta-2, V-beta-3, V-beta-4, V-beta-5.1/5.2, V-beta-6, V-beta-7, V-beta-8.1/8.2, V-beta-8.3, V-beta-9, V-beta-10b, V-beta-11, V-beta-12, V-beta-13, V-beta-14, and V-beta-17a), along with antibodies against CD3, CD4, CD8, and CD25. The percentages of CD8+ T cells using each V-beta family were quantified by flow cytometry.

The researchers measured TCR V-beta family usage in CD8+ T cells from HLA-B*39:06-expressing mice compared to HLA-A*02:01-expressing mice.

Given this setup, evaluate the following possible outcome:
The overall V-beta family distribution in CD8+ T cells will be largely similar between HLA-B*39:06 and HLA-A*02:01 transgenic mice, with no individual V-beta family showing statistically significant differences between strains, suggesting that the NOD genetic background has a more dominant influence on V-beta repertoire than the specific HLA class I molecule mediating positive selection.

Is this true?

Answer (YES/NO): NO